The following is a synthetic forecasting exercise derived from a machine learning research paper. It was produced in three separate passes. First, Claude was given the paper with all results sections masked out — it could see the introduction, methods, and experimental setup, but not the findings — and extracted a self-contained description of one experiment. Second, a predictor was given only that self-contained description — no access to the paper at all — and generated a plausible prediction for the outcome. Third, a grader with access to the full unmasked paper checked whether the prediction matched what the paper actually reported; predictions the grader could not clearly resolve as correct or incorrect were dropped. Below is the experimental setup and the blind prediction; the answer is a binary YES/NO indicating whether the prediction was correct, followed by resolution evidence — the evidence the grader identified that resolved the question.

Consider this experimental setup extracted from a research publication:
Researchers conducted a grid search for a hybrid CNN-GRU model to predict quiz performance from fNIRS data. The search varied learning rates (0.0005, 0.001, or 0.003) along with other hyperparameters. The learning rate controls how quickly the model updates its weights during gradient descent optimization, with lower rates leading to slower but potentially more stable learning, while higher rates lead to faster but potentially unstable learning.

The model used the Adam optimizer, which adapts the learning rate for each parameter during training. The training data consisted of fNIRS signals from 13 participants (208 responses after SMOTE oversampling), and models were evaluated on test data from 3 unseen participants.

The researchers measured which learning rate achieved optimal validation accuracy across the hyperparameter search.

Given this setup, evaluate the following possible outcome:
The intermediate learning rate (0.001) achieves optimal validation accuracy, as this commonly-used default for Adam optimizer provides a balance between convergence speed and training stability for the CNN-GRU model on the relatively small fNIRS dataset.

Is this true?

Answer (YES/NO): NO